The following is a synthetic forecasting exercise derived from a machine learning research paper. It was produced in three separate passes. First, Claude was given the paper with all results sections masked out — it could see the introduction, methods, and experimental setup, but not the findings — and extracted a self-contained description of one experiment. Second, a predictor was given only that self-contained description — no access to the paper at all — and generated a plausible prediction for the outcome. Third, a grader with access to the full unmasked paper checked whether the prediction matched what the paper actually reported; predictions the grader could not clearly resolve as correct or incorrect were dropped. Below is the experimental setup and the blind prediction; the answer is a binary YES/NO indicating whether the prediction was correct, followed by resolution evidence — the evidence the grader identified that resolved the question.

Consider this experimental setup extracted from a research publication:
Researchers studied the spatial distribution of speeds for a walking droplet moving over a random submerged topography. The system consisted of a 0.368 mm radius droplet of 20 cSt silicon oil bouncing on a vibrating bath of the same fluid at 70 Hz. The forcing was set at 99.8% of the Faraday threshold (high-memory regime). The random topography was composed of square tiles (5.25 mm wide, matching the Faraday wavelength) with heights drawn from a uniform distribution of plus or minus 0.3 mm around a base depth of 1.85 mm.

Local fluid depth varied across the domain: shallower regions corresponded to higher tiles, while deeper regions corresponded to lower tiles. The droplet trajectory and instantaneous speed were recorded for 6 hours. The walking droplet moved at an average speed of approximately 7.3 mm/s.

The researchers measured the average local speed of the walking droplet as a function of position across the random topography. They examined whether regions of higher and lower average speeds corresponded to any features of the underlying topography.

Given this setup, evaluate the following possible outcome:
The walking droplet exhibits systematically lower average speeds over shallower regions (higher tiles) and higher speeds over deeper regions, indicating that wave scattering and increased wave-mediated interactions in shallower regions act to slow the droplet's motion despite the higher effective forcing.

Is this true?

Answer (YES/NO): YES